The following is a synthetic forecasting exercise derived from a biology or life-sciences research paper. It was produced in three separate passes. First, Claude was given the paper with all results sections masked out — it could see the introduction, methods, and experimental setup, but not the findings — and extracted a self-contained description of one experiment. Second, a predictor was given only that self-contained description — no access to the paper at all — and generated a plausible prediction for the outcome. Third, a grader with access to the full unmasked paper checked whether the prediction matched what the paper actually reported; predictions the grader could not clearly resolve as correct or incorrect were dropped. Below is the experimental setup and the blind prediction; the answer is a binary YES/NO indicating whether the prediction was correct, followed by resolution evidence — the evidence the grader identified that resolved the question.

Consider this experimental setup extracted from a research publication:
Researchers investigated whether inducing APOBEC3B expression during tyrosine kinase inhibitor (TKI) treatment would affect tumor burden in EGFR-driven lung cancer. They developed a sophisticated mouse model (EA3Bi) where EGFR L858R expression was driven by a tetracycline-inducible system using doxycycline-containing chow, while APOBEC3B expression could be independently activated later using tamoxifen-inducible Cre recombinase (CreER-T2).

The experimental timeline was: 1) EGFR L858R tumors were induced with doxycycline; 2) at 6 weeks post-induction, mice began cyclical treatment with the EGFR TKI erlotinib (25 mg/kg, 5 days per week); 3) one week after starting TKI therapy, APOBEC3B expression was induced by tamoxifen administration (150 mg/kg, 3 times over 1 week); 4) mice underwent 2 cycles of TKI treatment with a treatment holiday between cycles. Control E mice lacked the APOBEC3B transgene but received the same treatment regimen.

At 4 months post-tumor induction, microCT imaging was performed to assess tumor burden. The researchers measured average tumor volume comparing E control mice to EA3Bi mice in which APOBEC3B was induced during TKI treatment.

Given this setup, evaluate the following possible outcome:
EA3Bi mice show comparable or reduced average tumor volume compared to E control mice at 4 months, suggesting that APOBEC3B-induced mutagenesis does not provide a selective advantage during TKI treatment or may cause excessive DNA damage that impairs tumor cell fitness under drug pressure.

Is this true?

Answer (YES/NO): NO